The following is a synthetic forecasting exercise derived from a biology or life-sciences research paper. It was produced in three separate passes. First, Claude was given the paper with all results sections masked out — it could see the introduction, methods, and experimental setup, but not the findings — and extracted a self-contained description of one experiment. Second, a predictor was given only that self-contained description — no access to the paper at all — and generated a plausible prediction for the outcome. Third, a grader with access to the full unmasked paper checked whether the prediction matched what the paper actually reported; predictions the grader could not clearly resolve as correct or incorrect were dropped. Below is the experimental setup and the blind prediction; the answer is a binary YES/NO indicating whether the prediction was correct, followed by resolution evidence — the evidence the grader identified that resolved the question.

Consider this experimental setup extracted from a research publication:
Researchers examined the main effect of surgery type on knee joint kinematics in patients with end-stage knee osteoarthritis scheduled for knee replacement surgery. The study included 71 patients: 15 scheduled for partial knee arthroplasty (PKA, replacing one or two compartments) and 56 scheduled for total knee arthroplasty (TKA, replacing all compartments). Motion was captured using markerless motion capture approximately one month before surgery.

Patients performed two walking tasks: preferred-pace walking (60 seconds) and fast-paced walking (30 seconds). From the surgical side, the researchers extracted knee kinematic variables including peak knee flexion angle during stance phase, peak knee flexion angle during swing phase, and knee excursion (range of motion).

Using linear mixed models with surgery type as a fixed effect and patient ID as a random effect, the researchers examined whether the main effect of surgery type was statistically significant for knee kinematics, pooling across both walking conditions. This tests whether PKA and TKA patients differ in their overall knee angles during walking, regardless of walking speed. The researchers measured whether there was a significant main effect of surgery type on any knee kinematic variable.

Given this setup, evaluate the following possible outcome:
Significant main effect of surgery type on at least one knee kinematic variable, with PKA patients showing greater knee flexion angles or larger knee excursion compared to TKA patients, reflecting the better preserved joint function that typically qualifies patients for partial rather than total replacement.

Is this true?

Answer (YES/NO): NO